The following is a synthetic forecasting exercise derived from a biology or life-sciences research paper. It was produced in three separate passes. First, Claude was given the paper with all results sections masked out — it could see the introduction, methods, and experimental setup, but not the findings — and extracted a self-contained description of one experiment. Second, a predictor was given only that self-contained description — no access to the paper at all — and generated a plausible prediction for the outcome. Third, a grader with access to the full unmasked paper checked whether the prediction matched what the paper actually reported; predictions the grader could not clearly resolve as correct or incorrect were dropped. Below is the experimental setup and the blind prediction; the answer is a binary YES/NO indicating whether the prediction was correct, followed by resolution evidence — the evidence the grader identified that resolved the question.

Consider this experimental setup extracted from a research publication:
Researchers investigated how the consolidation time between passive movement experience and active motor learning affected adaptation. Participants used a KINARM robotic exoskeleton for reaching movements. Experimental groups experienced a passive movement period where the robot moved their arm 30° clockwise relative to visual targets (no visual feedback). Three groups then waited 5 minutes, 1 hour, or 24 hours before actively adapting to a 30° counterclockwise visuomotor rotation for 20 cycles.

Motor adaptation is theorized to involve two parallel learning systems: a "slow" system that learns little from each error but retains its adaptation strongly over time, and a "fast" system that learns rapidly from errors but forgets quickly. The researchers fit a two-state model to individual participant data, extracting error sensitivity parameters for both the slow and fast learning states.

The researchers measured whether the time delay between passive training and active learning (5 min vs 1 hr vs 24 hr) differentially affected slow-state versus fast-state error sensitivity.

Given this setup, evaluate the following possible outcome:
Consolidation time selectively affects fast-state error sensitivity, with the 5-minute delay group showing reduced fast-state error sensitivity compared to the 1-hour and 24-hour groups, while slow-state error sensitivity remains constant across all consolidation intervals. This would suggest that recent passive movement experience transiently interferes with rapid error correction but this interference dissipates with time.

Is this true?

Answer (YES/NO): NO